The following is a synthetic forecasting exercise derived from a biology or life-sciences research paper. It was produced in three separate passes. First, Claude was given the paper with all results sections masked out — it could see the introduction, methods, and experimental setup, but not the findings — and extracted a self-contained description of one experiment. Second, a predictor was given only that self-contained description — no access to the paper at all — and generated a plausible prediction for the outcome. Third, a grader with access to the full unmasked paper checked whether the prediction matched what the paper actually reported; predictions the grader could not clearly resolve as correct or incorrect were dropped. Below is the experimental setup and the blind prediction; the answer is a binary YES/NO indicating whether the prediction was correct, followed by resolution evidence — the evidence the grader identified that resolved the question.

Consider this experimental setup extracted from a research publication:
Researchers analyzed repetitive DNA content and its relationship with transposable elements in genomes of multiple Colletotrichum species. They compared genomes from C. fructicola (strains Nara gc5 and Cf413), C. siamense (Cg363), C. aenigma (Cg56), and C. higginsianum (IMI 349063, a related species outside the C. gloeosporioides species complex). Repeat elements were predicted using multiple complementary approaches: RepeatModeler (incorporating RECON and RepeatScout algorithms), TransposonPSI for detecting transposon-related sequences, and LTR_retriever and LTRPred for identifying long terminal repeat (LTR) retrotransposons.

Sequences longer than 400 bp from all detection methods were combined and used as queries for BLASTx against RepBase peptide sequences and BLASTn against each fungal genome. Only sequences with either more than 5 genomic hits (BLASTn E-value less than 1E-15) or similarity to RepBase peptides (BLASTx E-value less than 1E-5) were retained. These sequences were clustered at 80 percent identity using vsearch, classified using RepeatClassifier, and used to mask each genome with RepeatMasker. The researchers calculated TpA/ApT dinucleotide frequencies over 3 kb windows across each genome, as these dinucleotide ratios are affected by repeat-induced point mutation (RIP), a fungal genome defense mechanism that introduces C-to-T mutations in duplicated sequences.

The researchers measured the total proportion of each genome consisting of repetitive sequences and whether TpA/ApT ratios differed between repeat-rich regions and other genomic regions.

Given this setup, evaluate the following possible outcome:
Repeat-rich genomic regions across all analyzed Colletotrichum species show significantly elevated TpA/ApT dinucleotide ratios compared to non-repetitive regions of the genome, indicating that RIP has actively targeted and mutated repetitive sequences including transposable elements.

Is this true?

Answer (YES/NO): NO